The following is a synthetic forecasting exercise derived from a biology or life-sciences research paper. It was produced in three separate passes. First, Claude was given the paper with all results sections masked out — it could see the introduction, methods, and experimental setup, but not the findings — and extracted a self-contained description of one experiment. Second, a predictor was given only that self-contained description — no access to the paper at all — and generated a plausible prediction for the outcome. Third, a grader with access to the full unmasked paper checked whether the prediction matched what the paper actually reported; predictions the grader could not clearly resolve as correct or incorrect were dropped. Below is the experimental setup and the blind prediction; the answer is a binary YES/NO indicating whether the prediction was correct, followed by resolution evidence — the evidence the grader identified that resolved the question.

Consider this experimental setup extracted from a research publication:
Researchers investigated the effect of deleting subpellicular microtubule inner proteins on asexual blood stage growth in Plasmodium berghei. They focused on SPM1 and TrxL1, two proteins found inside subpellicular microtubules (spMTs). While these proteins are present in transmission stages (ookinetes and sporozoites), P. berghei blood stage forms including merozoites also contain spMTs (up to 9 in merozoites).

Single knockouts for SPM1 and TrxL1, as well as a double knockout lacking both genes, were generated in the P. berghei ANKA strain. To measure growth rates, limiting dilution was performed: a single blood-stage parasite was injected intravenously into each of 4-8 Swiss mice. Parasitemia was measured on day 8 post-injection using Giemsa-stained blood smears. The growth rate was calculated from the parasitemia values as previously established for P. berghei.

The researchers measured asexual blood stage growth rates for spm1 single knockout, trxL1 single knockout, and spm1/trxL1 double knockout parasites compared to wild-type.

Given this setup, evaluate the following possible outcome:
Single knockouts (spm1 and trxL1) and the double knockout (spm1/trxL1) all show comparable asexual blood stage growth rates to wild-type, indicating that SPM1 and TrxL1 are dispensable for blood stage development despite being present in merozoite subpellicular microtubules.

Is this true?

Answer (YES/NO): YES